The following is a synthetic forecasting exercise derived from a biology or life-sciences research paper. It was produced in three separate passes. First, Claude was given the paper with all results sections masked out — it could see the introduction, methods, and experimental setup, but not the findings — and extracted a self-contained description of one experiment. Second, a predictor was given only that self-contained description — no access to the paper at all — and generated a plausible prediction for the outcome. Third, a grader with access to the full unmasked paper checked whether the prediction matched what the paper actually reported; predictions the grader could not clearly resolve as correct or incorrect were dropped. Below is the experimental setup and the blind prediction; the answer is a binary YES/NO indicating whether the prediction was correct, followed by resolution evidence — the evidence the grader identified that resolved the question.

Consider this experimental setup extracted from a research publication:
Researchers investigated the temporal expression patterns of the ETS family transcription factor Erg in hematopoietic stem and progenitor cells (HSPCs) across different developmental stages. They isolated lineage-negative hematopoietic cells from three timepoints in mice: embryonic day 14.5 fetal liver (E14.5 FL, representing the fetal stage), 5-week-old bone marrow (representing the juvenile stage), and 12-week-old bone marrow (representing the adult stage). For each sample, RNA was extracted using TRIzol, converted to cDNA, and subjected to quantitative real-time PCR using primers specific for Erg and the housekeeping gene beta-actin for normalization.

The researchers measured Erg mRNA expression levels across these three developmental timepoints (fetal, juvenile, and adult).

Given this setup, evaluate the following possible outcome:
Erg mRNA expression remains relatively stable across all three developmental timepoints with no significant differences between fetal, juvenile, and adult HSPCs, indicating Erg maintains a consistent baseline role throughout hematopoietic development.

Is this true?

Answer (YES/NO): NO